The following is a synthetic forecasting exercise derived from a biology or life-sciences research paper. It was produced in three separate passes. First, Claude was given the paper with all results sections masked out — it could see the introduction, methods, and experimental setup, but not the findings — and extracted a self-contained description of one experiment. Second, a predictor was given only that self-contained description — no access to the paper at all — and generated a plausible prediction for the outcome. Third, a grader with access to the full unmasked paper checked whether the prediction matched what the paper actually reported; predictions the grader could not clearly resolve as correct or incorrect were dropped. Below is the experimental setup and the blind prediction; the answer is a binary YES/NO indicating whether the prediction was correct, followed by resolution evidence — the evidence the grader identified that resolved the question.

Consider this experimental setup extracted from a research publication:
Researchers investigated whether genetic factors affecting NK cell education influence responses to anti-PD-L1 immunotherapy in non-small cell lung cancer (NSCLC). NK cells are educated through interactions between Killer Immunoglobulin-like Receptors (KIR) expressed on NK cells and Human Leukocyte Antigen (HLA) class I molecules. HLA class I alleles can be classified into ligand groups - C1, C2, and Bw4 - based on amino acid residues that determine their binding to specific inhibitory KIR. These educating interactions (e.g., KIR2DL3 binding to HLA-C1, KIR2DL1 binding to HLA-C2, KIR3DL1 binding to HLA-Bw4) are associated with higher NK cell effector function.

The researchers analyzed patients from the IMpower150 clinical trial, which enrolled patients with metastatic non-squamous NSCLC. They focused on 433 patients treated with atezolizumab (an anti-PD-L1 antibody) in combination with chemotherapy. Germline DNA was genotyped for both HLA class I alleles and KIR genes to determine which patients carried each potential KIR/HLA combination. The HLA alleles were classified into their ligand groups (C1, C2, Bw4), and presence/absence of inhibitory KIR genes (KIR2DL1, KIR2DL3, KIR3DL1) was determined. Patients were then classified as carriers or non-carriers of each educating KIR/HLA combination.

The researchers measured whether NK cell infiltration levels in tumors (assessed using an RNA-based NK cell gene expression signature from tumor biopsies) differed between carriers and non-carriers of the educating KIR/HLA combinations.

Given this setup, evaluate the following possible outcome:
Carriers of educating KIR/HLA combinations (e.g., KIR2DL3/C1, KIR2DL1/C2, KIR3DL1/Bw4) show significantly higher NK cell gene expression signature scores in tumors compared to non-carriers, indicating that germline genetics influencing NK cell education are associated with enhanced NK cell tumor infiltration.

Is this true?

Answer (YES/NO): NO